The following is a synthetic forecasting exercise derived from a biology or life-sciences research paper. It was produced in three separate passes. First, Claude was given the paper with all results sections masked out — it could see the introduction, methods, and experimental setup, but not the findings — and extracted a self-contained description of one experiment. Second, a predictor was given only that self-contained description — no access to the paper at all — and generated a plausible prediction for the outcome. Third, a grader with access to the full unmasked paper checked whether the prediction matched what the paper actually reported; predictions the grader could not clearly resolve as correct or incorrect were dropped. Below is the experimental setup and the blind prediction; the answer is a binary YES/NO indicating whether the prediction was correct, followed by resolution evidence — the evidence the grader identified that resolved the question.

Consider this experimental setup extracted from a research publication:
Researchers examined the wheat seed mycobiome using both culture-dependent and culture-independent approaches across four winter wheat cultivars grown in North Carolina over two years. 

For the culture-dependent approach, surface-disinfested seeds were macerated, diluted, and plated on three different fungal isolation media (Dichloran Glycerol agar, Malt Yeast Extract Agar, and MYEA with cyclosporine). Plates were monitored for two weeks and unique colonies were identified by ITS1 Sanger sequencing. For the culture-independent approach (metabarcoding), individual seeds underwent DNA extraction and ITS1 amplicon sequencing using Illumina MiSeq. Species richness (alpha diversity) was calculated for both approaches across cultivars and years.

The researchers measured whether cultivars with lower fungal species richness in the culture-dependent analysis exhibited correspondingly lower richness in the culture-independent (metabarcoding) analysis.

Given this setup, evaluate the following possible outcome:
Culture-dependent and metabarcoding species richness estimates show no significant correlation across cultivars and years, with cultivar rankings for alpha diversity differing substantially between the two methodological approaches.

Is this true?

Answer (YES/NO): NO